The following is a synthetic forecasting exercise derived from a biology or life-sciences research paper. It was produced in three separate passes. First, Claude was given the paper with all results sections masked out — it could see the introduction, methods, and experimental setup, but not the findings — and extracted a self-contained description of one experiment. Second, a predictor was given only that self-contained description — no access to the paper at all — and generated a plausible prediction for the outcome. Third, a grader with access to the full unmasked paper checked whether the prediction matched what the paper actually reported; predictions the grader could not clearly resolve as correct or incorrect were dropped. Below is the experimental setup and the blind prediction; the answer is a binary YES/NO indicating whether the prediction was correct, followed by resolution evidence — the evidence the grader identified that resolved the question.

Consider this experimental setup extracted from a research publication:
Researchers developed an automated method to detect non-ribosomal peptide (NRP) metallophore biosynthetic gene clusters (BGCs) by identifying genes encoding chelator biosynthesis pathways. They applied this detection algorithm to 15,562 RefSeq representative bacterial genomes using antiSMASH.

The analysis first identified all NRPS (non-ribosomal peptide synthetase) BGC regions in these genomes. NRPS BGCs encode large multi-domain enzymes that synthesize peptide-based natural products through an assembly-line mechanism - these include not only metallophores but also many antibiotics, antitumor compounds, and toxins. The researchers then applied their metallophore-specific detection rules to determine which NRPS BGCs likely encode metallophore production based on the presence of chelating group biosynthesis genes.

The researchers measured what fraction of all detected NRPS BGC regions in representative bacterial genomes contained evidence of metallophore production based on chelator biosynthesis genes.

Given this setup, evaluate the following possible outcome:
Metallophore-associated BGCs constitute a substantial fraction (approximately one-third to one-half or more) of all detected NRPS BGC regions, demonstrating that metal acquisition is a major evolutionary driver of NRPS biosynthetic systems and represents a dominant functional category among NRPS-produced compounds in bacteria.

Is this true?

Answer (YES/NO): NO